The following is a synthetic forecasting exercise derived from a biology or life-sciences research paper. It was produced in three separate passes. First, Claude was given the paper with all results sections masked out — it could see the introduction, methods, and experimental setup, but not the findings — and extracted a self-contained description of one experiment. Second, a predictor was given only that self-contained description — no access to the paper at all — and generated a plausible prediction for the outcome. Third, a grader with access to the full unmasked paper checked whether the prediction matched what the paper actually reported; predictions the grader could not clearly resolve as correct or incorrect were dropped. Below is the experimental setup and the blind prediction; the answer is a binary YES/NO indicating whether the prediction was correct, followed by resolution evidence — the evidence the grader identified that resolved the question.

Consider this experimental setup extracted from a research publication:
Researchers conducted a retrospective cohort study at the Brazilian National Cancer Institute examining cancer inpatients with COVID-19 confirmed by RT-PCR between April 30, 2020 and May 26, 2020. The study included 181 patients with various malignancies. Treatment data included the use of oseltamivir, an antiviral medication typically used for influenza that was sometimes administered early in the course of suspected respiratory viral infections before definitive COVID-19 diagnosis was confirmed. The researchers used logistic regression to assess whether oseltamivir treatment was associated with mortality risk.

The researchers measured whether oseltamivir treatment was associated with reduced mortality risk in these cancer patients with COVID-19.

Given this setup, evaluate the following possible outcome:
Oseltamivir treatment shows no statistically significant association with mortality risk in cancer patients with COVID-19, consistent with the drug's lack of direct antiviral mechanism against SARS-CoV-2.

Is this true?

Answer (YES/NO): YES